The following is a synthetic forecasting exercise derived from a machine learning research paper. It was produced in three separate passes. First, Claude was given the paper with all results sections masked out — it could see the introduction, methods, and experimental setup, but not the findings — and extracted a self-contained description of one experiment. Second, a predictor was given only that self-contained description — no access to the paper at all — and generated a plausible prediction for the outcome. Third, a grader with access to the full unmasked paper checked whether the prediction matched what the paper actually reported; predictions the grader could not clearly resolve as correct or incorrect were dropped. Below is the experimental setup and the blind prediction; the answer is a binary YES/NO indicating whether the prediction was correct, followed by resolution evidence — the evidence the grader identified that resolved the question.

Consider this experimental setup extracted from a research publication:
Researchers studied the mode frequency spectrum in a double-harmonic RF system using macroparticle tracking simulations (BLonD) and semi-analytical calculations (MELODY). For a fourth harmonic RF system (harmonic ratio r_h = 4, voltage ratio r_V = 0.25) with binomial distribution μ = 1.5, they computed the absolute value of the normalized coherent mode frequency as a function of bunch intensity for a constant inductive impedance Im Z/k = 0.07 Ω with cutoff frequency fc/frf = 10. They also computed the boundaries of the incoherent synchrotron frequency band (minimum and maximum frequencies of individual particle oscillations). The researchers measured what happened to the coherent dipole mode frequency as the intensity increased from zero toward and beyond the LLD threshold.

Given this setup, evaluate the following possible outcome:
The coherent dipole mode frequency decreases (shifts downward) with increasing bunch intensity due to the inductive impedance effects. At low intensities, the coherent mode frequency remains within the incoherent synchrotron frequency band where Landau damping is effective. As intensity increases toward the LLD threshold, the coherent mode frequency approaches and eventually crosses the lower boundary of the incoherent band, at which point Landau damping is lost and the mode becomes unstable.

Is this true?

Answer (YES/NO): NO